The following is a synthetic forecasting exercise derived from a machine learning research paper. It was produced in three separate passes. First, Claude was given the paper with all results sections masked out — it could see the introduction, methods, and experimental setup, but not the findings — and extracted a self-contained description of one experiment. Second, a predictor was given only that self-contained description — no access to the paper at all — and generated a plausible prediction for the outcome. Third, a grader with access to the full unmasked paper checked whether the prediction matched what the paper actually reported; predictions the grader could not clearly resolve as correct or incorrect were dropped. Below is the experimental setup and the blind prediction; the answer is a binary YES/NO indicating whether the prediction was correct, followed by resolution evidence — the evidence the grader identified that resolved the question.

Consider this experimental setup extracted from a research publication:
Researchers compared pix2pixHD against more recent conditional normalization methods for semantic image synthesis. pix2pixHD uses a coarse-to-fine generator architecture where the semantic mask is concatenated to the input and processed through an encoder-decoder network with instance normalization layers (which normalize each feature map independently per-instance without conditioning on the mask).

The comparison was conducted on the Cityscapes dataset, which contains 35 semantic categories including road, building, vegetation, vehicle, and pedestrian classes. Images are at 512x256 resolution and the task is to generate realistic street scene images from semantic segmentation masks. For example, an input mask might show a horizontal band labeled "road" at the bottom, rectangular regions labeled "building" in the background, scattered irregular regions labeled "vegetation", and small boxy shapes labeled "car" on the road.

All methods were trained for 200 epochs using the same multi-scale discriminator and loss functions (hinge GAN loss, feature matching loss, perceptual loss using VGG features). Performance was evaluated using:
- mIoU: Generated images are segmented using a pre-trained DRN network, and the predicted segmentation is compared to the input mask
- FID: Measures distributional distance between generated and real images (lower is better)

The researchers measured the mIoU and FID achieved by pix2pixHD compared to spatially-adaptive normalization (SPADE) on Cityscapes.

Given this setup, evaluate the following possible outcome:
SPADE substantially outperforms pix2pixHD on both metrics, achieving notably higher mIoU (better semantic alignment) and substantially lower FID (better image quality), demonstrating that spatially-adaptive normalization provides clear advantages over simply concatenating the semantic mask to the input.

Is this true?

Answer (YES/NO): NO